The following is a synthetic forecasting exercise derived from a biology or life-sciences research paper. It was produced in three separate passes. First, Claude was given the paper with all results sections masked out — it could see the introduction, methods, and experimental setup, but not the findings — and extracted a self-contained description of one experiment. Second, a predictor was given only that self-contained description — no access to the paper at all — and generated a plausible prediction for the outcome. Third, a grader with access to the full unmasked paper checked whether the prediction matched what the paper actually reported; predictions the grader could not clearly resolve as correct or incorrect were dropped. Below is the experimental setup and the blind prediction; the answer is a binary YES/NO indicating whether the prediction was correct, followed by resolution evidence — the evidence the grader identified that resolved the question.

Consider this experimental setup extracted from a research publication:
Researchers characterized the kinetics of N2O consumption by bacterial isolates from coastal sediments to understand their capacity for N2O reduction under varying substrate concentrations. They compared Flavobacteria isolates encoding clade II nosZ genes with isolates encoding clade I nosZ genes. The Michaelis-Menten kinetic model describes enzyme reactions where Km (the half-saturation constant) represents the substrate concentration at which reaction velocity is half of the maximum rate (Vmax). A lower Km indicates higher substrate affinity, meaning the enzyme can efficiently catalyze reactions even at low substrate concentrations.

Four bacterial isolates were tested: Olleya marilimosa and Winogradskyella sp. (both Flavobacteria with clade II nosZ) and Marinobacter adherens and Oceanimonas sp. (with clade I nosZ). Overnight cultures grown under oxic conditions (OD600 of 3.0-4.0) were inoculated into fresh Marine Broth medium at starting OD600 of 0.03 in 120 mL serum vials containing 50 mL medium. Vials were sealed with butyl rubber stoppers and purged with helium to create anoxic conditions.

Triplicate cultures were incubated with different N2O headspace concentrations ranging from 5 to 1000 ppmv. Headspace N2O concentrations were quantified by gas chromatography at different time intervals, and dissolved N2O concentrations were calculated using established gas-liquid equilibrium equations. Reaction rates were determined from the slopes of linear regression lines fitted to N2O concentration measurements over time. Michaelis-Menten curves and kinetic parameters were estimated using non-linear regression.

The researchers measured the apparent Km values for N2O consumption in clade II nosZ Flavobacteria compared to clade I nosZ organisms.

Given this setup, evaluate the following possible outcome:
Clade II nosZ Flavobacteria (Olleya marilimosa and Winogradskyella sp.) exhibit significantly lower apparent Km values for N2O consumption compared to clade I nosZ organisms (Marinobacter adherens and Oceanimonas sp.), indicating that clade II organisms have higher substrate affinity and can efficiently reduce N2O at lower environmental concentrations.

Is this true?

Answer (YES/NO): NO